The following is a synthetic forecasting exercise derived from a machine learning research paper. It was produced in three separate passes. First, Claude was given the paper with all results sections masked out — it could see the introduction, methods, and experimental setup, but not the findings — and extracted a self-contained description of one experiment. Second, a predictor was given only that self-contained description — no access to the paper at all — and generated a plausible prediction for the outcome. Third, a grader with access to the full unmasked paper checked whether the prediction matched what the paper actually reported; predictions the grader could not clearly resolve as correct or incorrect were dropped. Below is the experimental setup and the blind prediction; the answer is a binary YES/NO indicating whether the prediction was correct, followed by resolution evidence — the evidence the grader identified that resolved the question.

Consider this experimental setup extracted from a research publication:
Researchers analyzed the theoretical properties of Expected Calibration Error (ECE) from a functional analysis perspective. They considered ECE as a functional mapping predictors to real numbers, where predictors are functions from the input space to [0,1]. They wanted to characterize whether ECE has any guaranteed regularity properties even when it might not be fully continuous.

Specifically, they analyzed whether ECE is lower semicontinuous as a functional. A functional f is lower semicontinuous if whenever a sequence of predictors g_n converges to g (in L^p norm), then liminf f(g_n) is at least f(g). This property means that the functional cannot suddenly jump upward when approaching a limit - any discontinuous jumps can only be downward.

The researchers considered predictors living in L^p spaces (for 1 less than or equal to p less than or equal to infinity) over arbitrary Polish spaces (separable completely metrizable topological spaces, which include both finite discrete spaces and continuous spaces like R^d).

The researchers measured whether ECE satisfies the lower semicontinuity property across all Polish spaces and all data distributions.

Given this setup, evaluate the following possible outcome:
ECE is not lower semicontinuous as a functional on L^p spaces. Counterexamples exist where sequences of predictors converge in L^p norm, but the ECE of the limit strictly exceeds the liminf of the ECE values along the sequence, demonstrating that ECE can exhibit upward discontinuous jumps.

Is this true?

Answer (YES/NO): NO